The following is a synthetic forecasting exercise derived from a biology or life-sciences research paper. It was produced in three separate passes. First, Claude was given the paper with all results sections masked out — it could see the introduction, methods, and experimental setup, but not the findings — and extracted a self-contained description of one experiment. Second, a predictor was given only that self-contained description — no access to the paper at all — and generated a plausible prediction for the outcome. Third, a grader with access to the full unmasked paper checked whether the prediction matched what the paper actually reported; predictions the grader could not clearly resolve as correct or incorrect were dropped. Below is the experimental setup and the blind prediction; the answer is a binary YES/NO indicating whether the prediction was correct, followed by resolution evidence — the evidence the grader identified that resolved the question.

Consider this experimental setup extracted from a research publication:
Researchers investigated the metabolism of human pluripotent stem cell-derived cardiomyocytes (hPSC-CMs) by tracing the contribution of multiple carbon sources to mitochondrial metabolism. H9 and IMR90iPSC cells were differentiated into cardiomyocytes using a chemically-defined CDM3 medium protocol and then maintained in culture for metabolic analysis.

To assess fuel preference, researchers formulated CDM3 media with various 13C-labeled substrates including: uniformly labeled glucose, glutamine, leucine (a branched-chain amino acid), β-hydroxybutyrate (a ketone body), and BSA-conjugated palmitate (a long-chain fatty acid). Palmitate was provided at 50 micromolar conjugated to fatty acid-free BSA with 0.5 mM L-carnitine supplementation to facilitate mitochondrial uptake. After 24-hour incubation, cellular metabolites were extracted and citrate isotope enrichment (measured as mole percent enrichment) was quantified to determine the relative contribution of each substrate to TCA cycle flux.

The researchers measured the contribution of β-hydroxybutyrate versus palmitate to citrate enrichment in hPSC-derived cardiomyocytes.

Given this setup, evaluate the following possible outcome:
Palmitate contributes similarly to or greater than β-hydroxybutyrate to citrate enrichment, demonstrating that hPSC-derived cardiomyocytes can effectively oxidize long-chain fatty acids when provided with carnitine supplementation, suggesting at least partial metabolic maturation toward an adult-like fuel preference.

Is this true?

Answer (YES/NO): NO